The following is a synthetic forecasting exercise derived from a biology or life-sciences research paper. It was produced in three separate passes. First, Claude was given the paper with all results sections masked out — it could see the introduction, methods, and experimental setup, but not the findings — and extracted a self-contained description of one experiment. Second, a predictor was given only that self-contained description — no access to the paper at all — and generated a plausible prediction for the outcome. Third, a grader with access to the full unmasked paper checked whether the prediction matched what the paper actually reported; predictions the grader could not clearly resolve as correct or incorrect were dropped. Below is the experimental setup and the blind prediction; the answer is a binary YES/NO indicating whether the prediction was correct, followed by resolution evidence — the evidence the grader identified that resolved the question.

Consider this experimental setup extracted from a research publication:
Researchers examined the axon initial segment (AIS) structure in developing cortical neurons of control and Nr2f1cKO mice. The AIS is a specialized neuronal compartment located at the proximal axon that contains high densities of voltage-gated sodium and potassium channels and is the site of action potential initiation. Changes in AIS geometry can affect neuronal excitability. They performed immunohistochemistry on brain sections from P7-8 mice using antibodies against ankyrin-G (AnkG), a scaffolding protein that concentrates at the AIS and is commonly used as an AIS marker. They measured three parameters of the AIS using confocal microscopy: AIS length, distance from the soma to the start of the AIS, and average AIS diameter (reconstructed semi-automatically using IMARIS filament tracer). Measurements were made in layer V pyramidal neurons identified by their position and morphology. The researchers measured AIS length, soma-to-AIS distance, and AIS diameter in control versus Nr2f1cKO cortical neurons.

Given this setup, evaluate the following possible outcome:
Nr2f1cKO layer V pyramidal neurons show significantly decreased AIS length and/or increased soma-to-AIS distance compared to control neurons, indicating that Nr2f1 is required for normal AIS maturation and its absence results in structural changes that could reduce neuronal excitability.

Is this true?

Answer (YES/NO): YES